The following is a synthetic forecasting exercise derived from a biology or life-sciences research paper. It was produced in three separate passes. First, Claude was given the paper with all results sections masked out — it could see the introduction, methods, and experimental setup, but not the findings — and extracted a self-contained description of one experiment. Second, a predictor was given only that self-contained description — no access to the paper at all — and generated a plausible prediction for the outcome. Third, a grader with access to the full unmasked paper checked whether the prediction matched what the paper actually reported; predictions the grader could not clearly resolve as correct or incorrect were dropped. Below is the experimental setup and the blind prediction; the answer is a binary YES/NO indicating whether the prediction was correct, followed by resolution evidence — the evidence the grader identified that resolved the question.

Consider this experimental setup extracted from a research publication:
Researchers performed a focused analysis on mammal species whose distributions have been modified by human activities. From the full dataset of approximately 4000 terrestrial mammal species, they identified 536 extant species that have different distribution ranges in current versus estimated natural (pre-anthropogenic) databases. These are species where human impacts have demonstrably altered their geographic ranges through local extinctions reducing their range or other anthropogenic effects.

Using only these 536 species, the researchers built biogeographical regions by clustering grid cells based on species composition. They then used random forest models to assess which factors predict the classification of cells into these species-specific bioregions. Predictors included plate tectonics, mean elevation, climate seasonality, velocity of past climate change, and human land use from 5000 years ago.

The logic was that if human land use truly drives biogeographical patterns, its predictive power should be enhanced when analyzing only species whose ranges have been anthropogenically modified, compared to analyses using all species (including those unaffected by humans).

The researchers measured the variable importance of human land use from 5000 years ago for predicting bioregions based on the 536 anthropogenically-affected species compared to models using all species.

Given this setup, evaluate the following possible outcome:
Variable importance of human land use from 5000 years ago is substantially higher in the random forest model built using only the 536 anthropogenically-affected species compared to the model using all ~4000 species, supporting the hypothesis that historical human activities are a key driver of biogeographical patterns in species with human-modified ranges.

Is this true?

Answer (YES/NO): NO